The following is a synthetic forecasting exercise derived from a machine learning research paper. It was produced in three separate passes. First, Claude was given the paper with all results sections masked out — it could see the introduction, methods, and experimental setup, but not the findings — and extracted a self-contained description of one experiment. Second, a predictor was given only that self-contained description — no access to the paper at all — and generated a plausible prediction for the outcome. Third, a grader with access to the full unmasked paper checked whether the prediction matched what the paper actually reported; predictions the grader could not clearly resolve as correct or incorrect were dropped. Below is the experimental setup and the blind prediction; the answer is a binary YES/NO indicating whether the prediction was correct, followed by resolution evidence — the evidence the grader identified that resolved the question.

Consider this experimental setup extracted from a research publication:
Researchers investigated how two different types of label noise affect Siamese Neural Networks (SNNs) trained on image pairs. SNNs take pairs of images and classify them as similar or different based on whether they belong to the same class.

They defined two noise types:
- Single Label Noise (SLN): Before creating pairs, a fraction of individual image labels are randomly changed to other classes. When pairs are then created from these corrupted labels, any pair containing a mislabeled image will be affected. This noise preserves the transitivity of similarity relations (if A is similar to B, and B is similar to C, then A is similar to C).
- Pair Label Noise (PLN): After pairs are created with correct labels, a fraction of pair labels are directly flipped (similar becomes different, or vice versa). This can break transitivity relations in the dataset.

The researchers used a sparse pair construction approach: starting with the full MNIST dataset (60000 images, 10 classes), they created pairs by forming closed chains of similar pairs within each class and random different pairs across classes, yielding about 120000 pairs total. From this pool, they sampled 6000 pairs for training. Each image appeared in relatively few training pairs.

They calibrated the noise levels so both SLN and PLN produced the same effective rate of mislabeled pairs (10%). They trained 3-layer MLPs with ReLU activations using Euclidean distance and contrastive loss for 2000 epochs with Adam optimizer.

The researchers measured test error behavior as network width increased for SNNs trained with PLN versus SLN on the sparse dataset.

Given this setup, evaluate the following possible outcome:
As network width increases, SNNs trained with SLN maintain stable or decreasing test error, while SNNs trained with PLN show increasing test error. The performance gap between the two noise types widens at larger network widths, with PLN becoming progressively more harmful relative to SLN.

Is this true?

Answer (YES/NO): NO